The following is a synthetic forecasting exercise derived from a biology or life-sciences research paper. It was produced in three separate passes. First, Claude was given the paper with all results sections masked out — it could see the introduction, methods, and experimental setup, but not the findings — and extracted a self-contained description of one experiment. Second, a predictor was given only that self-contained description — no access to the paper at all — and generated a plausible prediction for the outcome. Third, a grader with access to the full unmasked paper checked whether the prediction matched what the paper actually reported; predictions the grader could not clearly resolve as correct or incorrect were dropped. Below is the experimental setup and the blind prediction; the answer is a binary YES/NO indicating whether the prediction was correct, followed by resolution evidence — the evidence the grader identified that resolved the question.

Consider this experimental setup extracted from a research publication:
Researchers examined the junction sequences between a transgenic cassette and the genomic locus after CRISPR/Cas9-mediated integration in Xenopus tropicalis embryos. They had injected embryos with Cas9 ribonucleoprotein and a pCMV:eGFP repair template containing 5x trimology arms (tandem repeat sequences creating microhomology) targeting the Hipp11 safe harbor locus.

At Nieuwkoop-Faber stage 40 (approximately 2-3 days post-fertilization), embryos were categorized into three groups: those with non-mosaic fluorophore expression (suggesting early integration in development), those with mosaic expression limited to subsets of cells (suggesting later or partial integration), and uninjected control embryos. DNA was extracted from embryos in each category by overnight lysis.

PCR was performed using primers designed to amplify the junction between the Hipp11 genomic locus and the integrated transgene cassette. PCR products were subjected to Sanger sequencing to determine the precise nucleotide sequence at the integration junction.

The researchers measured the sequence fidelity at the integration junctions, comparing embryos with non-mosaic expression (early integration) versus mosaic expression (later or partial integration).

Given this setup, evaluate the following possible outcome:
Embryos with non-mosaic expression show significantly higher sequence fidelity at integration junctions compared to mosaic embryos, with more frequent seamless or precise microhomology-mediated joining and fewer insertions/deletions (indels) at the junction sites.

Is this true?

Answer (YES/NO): NO